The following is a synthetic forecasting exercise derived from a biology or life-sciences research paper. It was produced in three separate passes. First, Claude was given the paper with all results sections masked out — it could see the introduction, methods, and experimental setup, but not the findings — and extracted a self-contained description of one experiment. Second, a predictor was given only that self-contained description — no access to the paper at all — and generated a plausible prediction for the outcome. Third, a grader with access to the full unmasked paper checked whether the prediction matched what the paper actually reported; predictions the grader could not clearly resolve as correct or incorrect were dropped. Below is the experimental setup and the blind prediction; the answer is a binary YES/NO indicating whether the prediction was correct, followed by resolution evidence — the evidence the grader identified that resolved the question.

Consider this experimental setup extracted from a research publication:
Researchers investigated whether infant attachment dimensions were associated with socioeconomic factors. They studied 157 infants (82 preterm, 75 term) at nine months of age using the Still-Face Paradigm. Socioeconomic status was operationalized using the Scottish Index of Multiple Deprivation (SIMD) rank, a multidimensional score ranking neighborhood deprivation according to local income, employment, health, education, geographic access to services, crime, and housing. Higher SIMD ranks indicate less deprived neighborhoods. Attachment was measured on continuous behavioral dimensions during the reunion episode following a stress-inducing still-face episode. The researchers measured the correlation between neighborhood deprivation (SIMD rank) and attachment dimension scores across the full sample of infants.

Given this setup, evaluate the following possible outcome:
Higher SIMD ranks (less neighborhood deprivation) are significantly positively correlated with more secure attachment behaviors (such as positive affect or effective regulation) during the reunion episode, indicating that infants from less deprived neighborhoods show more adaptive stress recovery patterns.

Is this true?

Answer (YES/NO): NO